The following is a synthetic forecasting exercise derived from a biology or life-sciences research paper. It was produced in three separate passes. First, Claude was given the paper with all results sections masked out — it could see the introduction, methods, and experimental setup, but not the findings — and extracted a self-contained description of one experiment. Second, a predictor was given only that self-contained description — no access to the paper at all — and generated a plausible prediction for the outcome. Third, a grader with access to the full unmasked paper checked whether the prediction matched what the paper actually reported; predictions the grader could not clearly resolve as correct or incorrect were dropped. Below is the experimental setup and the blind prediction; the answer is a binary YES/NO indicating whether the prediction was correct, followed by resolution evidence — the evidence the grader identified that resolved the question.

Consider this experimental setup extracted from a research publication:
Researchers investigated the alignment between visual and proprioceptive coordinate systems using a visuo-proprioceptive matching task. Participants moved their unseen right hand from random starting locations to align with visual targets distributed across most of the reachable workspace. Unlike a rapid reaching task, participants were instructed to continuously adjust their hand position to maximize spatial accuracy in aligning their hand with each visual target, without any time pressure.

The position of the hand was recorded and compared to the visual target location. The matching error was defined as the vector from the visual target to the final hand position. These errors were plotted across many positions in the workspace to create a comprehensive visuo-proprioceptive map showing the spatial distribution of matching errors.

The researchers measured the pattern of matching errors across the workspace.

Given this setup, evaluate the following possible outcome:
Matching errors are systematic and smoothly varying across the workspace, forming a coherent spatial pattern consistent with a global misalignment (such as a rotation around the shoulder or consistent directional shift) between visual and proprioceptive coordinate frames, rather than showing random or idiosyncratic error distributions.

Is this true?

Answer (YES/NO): YES